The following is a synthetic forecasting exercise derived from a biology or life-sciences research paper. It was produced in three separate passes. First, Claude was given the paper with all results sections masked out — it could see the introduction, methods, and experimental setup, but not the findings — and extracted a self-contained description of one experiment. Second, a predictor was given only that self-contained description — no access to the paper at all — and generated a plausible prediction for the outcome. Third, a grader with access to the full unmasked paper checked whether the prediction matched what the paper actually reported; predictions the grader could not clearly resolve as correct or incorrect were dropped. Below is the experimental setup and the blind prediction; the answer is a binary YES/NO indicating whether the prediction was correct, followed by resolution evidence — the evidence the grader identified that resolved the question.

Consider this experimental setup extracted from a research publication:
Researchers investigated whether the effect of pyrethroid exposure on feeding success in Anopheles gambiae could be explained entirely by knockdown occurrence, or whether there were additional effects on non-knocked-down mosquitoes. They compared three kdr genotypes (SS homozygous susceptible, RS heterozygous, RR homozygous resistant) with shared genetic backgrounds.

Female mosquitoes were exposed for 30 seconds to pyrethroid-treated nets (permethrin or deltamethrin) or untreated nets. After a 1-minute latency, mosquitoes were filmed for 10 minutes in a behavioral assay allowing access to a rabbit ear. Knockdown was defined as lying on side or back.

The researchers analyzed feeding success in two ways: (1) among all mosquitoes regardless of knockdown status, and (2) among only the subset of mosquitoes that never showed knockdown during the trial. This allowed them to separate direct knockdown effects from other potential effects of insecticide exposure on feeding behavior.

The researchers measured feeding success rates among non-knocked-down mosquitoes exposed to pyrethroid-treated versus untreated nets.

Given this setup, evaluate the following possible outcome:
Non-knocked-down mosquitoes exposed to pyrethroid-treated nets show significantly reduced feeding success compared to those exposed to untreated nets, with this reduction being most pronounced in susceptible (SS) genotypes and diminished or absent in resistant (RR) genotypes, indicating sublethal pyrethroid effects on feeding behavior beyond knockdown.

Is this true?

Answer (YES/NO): NO